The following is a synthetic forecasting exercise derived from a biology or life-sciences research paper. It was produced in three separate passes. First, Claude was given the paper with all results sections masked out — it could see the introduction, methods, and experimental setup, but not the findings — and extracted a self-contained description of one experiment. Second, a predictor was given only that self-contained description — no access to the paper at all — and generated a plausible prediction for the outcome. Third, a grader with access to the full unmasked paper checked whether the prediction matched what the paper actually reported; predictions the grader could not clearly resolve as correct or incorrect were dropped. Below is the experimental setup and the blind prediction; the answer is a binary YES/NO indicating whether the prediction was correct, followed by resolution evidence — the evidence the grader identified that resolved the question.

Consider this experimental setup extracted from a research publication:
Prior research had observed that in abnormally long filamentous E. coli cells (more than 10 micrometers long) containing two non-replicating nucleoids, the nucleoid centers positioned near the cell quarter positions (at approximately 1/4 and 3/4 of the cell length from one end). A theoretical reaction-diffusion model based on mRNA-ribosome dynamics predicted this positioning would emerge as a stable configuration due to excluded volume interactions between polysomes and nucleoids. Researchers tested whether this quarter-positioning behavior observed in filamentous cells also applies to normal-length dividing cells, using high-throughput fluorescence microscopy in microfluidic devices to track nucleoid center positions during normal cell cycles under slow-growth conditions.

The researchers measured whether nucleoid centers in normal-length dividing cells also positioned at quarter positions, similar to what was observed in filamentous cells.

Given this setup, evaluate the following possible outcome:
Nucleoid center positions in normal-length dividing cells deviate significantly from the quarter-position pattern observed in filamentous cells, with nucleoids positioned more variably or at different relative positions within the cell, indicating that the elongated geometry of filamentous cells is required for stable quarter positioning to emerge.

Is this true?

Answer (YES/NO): NO